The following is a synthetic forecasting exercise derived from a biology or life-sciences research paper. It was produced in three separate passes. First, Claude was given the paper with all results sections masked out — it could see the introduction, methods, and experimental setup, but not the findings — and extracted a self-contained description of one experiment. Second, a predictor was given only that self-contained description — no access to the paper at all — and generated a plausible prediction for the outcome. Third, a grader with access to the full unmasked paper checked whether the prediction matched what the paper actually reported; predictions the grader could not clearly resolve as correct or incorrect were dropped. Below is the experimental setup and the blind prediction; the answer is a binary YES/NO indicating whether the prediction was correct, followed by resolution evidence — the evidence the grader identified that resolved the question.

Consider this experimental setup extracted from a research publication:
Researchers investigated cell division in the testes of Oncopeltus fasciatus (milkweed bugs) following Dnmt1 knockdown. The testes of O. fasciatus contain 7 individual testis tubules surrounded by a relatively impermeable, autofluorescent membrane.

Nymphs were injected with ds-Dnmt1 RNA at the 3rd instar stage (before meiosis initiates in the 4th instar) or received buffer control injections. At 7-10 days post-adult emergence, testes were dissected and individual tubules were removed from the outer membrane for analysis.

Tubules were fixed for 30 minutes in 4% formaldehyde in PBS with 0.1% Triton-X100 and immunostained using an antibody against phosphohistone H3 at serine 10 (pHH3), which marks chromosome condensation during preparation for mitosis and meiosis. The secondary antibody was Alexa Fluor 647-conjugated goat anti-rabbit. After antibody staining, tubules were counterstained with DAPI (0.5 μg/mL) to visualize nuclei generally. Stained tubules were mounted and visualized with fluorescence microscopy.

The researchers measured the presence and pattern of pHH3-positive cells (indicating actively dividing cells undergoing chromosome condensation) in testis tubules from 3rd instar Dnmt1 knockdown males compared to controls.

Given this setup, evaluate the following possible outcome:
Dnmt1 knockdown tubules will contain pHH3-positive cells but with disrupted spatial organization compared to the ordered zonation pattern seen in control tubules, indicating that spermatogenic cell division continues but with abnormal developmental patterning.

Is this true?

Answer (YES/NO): YES